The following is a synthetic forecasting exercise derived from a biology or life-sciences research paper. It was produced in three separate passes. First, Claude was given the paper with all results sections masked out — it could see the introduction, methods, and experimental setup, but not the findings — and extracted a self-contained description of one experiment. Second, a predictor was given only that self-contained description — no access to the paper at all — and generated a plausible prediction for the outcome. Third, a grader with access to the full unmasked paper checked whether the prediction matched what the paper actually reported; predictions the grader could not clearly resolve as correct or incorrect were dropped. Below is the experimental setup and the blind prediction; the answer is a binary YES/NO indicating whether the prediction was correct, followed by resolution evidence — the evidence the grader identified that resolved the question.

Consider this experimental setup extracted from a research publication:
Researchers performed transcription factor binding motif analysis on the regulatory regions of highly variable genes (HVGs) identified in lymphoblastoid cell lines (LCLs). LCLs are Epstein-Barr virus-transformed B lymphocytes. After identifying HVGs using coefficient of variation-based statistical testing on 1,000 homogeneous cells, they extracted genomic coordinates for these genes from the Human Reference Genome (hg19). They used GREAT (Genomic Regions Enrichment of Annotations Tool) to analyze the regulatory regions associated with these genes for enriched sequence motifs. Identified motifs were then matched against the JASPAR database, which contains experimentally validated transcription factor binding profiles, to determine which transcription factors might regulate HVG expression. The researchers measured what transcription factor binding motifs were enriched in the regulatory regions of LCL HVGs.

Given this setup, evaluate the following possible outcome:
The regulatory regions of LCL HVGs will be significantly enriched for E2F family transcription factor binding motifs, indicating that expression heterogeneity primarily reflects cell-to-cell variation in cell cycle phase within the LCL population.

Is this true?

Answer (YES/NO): NO